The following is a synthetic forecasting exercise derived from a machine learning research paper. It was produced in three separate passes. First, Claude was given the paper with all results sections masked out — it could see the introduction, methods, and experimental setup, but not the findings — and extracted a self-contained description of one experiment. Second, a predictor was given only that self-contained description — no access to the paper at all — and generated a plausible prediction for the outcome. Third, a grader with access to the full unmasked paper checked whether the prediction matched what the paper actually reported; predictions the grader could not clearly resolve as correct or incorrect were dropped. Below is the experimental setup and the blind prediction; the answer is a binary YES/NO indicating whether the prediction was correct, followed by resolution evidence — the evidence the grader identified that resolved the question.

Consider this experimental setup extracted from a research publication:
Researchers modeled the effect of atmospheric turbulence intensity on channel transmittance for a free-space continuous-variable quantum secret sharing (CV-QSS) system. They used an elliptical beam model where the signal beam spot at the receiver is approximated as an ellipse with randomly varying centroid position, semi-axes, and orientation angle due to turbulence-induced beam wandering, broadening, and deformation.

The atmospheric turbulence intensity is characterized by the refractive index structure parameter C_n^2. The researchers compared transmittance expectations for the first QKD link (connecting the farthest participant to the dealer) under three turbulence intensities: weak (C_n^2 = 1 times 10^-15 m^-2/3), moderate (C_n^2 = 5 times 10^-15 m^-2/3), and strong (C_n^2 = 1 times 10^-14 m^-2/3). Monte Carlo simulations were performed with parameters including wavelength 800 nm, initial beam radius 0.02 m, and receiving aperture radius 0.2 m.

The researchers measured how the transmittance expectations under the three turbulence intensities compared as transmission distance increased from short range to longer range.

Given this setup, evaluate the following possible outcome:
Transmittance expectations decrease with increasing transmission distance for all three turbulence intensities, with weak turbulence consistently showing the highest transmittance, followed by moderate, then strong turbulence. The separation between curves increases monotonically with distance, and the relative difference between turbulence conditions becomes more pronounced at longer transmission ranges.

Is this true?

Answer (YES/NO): NO